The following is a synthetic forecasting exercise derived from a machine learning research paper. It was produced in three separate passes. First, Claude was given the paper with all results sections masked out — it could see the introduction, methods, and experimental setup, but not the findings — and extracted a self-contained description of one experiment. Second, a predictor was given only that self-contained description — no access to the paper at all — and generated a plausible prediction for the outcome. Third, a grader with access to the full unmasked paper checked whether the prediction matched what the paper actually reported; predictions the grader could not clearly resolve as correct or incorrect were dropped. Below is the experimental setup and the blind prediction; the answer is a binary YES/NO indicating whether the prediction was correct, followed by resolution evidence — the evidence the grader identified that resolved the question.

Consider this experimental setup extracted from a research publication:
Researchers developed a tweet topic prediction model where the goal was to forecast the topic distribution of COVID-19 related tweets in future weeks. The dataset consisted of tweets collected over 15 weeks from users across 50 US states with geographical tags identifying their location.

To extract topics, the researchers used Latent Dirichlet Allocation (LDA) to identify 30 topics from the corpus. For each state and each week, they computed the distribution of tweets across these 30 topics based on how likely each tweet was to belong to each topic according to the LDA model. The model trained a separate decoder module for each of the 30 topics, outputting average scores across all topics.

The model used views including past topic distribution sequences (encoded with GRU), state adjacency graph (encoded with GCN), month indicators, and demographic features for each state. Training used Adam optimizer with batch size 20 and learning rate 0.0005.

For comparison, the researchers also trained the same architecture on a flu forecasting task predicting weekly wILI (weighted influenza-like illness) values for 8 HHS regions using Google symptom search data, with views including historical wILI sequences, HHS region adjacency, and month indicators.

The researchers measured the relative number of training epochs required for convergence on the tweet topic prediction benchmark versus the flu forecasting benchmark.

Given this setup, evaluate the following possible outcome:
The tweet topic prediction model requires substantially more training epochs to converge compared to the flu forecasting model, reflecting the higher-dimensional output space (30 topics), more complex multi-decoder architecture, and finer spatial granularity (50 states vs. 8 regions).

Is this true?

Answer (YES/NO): YES